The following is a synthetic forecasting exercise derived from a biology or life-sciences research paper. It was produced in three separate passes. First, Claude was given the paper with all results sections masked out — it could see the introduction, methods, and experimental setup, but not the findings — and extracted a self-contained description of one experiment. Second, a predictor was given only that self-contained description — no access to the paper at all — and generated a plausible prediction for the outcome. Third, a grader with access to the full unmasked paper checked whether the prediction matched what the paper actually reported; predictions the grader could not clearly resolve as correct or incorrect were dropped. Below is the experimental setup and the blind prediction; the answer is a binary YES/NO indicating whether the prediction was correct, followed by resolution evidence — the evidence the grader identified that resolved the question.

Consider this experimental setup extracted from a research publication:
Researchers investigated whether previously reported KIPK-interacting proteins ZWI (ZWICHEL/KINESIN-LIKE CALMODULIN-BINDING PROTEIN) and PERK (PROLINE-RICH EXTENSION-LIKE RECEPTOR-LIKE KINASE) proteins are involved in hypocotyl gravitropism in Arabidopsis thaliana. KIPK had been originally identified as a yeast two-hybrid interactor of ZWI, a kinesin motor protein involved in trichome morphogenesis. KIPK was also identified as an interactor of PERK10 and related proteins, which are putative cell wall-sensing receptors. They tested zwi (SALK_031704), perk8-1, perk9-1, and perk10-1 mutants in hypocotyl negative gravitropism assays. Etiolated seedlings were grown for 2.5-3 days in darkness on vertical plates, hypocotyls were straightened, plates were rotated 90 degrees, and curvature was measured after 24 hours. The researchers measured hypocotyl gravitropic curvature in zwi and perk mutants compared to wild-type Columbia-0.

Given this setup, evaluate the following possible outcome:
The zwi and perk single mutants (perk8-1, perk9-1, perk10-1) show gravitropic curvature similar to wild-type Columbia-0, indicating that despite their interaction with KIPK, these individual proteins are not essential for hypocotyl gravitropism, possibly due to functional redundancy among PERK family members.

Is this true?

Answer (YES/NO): NO